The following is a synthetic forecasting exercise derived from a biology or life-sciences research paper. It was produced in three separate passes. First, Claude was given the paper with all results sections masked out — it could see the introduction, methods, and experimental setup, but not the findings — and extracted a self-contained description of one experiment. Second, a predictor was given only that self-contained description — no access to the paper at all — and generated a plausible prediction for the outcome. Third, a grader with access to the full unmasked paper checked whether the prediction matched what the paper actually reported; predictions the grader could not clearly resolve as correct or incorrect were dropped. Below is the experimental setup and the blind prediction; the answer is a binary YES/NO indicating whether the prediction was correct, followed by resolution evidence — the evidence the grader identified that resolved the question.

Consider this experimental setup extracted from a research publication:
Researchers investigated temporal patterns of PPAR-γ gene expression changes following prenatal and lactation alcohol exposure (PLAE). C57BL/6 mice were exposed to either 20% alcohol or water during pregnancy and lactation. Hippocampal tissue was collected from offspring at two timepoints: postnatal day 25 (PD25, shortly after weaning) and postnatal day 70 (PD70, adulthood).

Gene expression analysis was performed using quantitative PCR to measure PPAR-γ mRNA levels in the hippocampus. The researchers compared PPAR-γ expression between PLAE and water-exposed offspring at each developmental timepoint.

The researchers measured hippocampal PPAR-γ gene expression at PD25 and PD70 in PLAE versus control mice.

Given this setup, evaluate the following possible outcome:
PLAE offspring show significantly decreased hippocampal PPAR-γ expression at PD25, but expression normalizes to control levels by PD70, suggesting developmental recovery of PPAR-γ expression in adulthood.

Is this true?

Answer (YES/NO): YES